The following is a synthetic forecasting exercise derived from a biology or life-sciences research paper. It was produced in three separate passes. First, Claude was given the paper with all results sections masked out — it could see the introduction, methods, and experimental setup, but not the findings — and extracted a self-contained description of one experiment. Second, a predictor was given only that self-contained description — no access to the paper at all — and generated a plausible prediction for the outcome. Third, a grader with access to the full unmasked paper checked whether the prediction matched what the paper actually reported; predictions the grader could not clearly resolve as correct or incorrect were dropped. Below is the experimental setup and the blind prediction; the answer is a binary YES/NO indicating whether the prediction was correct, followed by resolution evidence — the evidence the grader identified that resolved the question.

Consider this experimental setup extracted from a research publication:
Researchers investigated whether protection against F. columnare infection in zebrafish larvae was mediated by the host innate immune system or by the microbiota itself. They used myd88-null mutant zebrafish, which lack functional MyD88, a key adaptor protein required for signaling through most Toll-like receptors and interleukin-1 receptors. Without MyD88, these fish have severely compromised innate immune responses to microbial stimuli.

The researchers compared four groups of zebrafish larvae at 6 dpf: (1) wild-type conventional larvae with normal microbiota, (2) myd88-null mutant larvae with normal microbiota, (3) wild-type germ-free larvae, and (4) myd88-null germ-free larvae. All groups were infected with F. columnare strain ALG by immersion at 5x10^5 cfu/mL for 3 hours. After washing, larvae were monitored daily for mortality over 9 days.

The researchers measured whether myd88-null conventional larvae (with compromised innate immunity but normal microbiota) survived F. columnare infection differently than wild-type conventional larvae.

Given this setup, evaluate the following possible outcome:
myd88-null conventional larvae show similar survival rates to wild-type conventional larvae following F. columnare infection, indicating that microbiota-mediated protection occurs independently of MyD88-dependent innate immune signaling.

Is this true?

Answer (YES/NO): YES